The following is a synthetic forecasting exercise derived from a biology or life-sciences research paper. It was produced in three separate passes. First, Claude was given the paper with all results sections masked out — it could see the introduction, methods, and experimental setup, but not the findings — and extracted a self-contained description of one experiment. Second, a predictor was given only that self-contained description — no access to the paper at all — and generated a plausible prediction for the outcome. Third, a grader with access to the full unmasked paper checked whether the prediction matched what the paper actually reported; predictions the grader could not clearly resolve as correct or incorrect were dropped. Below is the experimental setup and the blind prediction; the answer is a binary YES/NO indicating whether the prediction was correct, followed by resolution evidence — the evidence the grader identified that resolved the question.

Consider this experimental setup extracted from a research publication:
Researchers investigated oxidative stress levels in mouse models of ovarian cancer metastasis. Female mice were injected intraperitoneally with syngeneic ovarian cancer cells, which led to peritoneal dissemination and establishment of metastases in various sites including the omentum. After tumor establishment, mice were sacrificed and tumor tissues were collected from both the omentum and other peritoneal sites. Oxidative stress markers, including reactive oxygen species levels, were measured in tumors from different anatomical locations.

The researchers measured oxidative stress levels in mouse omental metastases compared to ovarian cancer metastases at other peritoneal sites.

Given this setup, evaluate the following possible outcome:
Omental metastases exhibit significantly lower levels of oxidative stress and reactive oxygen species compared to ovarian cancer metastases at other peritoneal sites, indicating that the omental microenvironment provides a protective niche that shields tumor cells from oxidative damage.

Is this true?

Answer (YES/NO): NO